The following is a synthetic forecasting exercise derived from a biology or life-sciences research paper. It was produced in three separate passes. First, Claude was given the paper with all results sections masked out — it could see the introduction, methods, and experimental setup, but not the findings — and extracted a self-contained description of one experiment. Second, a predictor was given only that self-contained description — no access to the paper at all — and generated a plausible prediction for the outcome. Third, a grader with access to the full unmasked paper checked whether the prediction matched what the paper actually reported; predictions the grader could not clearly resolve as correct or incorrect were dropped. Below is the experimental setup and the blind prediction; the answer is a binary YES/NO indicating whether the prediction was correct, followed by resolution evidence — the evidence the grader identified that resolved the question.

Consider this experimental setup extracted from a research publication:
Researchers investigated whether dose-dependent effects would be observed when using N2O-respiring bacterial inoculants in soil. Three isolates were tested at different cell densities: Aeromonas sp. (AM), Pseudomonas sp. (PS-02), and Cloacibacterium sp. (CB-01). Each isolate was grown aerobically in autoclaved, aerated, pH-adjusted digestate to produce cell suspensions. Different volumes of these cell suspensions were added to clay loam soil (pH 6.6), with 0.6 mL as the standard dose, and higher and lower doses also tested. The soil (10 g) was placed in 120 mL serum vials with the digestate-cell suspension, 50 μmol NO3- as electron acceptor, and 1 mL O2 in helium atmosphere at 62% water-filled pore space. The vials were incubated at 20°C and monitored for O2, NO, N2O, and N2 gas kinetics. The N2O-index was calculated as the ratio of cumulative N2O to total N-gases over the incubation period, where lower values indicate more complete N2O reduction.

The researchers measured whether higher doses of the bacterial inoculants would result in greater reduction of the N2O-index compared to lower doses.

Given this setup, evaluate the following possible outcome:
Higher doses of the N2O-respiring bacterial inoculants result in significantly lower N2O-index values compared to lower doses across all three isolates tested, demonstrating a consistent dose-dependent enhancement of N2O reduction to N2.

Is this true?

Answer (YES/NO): NO